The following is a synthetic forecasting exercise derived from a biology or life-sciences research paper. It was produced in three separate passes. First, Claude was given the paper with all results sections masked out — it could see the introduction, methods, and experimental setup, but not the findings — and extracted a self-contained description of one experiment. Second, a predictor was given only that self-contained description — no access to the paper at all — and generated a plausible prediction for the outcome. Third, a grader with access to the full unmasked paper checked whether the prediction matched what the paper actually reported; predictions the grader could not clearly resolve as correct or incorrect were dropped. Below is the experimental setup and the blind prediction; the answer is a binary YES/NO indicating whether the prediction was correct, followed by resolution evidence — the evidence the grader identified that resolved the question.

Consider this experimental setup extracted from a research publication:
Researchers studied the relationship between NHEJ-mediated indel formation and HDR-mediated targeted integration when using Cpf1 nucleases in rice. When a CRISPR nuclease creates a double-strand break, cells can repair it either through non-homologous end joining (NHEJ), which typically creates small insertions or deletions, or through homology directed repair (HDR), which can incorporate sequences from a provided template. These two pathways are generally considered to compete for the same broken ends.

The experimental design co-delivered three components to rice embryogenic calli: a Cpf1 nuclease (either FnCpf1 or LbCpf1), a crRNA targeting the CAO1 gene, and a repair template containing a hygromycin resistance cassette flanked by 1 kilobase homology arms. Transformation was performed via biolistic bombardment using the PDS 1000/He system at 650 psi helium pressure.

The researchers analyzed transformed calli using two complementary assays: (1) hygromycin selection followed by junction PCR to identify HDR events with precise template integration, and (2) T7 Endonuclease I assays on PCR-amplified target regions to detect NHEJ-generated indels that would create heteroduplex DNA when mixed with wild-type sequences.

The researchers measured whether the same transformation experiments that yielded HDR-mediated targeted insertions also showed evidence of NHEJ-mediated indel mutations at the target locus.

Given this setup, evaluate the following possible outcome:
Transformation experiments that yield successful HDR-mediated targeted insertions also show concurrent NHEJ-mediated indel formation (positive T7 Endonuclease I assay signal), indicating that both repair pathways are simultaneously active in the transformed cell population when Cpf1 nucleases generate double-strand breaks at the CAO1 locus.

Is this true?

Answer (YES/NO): YES